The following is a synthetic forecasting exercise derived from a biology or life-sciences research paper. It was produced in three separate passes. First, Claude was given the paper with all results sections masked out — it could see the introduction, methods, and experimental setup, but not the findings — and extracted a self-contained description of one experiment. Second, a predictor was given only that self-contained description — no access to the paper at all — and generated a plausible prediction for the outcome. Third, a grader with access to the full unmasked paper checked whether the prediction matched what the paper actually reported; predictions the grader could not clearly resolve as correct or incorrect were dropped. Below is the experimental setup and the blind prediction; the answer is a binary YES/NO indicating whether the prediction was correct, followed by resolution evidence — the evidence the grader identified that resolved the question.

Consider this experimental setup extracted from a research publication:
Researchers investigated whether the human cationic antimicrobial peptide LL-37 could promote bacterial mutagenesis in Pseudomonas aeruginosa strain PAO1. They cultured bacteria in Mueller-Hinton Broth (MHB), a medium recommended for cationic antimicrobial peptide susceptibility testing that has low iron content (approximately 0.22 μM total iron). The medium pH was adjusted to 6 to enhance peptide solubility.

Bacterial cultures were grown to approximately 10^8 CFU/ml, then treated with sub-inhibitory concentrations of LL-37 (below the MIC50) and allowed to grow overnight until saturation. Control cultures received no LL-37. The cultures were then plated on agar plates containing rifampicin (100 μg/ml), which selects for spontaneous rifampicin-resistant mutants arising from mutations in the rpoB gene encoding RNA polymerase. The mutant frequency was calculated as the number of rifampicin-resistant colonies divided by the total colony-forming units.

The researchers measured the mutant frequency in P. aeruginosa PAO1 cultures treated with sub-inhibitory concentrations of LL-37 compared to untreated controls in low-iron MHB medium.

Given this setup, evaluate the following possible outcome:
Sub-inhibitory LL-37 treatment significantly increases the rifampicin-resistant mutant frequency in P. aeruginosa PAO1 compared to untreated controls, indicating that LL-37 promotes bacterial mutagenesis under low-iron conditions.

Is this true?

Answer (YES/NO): NO